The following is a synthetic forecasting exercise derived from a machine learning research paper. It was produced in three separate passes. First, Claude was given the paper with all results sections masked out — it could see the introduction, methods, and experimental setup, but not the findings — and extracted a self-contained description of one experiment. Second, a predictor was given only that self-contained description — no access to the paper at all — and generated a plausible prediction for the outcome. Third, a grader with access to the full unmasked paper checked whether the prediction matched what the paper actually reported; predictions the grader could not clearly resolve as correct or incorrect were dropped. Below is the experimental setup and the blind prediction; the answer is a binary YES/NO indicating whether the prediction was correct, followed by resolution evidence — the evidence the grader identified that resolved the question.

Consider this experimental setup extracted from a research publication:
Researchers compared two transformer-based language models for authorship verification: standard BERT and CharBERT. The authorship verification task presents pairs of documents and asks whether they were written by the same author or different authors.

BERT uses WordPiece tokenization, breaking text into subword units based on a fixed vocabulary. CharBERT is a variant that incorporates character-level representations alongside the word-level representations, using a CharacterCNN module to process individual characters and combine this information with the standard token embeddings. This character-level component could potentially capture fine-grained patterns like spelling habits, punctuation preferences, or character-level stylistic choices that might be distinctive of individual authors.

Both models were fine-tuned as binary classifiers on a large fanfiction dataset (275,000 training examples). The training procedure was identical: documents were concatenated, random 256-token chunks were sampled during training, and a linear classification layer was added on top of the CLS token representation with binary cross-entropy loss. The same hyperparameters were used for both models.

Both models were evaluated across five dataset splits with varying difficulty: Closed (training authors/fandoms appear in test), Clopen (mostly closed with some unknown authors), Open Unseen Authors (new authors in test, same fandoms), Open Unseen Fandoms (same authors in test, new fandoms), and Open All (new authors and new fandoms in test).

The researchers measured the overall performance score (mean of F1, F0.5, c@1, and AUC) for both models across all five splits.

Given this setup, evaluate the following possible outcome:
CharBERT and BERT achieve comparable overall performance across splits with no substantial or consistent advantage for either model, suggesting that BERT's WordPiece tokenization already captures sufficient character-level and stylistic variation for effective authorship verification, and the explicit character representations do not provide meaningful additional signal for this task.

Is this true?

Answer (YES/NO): NO